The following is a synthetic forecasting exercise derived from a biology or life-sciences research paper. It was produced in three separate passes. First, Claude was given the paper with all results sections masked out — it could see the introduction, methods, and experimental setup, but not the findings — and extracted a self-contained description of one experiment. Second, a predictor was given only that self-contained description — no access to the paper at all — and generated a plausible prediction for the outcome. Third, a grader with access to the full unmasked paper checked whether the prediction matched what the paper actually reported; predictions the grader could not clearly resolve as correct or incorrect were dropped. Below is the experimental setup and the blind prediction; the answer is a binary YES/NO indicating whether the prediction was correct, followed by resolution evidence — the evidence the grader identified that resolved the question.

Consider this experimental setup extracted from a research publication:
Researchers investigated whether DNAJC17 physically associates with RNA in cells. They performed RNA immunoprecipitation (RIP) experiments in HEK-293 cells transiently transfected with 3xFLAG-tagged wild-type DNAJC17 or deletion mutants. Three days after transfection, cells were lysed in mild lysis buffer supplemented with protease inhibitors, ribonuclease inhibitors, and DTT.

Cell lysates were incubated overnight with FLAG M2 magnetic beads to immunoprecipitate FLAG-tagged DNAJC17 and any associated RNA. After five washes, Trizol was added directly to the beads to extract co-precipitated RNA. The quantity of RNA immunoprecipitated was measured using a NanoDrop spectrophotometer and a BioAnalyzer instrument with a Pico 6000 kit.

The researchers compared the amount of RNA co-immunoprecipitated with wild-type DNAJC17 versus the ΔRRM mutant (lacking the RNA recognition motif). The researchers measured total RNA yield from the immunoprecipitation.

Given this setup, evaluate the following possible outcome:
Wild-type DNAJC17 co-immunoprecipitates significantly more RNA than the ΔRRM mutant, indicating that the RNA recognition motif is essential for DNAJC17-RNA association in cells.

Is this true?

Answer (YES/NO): NO